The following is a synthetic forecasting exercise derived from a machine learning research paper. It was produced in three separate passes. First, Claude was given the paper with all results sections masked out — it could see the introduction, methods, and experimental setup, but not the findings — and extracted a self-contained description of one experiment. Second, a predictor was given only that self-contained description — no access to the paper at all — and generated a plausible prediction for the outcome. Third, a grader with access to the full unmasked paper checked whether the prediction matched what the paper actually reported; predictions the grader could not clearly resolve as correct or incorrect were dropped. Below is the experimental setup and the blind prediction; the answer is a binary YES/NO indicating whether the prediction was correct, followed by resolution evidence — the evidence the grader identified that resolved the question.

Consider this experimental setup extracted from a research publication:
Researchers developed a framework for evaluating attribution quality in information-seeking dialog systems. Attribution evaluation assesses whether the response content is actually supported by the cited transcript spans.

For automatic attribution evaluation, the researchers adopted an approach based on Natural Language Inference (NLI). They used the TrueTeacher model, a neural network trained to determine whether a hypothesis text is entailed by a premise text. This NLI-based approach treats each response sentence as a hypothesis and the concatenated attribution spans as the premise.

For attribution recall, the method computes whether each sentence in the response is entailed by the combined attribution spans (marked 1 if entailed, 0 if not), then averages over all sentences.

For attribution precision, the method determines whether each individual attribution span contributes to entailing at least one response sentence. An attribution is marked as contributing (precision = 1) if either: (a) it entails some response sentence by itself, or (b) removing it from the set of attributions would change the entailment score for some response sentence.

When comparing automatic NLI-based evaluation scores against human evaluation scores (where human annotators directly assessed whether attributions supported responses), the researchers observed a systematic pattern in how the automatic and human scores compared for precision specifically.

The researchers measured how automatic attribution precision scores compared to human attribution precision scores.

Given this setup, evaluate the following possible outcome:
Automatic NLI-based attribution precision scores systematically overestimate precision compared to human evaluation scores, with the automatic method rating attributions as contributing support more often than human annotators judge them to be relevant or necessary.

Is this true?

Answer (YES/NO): NO